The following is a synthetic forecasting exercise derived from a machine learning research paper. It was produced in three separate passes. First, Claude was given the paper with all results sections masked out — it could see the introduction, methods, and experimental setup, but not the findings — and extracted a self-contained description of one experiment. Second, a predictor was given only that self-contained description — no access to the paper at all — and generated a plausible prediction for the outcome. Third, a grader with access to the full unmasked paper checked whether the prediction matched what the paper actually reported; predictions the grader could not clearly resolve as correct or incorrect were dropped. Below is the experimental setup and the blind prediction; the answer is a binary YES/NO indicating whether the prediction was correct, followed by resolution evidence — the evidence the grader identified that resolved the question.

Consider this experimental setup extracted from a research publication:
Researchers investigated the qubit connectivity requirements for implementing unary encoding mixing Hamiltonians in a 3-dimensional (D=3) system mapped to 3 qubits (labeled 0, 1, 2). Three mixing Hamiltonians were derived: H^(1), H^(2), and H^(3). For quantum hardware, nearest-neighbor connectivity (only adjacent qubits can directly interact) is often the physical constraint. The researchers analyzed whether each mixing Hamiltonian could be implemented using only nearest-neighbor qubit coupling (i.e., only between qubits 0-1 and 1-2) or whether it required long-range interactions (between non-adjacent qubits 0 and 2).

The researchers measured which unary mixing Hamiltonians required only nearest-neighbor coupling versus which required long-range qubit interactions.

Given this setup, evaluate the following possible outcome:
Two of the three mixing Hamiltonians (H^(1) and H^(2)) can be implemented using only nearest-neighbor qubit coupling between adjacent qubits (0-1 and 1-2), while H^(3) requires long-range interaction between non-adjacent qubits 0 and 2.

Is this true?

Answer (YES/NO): NO